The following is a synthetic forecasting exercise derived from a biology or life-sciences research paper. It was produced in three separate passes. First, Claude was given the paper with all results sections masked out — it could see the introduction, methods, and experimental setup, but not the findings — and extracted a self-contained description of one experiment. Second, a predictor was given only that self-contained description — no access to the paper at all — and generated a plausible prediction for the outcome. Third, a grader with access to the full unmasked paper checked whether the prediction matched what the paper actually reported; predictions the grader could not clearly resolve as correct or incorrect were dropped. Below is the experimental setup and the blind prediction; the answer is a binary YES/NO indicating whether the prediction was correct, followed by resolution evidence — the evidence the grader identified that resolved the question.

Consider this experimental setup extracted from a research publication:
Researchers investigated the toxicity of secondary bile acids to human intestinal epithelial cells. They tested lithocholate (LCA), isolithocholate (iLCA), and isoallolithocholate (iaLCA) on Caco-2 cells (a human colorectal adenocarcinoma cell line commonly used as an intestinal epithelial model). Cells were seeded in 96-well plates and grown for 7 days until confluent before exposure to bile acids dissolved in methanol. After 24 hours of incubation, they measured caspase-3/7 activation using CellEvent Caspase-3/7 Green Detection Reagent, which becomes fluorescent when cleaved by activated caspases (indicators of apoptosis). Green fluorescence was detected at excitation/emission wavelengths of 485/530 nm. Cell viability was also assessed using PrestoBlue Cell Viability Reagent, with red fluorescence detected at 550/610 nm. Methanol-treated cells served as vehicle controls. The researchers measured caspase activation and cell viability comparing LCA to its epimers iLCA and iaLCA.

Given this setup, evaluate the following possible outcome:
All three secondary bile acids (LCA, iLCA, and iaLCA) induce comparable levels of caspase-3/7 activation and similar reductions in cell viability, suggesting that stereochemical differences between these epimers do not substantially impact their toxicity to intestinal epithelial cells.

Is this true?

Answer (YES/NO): NO